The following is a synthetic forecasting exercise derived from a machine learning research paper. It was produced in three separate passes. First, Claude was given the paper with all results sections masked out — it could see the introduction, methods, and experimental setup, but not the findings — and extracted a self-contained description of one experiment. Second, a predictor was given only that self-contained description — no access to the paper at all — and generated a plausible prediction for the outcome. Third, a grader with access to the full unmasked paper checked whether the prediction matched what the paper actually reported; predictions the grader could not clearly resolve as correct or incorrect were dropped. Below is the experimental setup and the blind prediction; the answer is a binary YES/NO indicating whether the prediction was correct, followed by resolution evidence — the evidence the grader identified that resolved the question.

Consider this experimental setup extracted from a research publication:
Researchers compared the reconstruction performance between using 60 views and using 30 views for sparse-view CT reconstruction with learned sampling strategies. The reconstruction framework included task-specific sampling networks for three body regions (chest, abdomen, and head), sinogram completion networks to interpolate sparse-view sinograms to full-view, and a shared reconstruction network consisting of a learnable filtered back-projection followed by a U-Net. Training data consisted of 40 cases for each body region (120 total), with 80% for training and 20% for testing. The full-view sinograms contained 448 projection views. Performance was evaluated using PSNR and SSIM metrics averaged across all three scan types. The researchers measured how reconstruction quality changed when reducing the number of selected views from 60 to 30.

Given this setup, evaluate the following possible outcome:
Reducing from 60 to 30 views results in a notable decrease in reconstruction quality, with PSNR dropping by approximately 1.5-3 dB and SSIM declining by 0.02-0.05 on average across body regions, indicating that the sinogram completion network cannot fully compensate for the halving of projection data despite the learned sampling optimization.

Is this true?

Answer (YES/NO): NO